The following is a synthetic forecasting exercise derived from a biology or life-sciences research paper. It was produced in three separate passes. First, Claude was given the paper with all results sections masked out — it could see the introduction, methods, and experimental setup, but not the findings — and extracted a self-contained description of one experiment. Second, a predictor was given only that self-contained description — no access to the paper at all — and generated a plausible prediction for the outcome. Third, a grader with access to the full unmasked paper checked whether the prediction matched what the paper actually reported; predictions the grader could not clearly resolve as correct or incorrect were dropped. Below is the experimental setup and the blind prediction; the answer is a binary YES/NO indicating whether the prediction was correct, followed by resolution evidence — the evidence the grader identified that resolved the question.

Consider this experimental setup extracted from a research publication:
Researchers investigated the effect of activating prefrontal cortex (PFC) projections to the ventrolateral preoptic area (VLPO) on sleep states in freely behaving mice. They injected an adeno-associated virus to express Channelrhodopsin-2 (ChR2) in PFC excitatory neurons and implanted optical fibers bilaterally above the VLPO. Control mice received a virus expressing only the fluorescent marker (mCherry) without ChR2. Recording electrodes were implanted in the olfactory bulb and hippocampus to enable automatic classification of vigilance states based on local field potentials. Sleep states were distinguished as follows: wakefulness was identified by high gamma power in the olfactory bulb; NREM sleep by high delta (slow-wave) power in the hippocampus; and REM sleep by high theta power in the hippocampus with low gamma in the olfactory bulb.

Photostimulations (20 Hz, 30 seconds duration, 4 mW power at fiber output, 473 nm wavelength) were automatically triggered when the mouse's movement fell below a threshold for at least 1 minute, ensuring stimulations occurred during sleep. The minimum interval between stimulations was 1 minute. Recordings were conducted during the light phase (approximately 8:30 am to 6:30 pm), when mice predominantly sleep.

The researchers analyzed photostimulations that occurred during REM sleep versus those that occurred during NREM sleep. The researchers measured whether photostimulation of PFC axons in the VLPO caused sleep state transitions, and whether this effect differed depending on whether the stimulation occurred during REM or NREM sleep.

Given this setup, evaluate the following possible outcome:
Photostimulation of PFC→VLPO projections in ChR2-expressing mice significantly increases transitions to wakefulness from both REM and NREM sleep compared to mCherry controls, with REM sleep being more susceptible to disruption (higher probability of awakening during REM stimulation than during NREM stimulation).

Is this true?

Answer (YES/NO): NO